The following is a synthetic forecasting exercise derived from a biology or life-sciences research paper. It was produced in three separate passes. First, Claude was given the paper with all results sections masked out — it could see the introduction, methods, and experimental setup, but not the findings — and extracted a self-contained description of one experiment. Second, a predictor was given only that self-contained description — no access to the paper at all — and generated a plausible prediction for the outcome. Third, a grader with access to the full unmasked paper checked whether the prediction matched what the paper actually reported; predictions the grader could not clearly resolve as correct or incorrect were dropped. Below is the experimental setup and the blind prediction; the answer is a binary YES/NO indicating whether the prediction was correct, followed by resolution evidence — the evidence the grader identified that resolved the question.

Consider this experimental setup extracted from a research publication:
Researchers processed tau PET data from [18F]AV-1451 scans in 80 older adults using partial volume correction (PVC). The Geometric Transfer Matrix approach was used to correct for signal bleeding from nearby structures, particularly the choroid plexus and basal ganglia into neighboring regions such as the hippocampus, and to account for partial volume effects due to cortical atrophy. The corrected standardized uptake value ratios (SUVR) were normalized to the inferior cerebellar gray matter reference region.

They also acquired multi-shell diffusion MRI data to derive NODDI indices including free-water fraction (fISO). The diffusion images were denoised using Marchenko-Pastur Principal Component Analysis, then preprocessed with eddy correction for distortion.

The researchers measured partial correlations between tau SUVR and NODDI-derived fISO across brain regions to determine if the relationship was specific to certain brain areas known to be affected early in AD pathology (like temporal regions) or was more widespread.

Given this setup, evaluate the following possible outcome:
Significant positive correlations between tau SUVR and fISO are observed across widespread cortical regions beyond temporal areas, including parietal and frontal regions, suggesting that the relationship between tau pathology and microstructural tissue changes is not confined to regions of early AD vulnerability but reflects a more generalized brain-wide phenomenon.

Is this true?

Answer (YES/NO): NO